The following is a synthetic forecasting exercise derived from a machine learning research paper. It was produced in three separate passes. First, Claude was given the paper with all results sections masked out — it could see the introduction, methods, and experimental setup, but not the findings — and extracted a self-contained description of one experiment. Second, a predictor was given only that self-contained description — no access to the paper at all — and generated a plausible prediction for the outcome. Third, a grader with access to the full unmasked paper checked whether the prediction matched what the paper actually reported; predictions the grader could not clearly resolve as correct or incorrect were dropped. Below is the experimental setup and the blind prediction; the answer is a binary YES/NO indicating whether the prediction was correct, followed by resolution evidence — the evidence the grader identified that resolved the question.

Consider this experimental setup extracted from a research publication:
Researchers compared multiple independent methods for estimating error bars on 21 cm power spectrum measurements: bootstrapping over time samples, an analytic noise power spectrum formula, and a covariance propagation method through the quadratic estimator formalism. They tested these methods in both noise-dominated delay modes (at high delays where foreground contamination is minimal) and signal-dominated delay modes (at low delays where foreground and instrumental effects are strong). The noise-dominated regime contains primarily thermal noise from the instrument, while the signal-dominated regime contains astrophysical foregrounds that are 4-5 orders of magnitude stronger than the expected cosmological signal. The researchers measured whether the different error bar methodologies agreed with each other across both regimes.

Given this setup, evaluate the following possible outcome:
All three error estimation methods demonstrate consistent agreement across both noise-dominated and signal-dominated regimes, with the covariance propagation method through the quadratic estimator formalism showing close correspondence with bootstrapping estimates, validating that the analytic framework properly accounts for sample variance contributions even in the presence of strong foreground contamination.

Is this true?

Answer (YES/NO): NO